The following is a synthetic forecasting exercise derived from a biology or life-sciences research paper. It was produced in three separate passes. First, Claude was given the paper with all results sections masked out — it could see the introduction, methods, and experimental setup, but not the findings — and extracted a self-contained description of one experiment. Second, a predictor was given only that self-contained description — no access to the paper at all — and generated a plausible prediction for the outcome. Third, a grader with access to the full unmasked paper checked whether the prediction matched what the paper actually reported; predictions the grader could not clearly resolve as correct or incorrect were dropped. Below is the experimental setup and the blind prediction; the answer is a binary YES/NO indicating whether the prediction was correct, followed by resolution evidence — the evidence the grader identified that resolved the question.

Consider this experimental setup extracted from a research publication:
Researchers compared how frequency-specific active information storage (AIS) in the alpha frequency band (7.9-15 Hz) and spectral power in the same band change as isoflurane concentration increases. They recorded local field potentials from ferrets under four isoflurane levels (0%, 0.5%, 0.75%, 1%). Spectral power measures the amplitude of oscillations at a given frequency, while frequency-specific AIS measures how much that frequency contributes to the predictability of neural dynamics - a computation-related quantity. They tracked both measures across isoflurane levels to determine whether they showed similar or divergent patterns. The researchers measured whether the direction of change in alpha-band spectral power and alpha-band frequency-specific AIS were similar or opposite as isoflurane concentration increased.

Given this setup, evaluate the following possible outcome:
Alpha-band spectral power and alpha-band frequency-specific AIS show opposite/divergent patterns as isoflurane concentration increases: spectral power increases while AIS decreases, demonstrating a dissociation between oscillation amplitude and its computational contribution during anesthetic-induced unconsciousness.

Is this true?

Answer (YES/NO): YES